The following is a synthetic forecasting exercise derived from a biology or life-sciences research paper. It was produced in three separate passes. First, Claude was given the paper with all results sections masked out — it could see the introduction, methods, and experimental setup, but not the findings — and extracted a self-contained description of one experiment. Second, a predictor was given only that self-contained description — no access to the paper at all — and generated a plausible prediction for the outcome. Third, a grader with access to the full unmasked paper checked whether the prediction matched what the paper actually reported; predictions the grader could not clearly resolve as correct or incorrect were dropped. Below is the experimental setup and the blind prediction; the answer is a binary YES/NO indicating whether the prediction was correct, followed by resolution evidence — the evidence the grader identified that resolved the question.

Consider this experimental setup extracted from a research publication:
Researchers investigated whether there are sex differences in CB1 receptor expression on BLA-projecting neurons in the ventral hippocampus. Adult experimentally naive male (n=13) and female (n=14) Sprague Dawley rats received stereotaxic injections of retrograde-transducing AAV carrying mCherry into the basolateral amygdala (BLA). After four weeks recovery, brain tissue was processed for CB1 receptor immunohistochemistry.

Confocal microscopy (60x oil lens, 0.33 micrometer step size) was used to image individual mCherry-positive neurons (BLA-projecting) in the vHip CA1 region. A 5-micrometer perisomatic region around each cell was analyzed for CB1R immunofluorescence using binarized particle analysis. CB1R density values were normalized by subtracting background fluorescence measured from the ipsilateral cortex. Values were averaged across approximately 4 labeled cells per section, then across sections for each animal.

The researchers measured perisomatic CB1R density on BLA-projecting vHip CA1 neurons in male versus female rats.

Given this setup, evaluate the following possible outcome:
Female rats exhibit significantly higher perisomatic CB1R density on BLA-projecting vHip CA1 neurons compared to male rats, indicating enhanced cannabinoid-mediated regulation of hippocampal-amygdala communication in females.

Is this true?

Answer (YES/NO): NO